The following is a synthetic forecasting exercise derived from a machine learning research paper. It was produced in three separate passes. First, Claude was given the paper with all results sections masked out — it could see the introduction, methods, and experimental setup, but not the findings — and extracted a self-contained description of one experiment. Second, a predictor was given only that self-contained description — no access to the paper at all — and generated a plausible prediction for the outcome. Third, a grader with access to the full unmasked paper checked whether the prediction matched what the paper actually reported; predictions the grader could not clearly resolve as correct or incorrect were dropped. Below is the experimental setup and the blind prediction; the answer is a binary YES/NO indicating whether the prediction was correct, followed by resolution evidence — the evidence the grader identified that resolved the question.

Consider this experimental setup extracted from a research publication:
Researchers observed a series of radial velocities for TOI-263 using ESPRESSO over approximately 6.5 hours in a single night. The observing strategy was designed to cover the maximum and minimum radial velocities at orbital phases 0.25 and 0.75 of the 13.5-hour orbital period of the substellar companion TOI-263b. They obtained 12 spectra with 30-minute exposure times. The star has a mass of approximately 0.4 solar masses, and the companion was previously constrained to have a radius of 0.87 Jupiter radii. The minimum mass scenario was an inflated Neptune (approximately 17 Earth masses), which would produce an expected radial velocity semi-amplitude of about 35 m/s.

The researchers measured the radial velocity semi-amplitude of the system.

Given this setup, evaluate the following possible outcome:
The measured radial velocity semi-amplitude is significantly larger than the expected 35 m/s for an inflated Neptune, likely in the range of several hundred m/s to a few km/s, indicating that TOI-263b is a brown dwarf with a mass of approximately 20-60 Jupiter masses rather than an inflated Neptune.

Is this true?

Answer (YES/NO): NO